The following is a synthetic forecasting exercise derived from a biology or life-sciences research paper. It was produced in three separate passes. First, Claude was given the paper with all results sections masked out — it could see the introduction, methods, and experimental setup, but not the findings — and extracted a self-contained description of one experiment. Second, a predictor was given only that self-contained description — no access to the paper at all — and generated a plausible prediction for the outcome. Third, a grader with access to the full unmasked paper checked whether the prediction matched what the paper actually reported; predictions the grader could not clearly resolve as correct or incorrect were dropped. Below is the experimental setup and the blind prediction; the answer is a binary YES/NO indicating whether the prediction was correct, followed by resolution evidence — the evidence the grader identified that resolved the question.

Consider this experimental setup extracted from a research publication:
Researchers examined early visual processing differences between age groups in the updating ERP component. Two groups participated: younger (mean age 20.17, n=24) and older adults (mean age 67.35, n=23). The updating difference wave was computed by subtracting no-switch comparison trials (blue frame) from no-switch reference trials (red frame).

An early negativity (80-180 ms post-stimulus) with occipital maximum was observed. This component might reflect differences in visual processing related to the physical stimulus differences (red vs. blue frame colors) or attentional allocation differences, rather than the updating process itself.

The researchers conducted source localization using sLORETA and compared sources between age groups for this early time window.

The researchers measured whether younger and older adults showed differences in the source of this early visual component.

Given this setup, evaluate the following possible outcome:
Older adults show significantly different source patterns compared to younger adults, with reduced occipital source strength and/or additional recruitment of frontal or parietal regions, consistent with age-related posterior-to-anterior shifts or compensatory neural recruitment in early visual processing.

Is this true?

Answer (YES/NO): NO